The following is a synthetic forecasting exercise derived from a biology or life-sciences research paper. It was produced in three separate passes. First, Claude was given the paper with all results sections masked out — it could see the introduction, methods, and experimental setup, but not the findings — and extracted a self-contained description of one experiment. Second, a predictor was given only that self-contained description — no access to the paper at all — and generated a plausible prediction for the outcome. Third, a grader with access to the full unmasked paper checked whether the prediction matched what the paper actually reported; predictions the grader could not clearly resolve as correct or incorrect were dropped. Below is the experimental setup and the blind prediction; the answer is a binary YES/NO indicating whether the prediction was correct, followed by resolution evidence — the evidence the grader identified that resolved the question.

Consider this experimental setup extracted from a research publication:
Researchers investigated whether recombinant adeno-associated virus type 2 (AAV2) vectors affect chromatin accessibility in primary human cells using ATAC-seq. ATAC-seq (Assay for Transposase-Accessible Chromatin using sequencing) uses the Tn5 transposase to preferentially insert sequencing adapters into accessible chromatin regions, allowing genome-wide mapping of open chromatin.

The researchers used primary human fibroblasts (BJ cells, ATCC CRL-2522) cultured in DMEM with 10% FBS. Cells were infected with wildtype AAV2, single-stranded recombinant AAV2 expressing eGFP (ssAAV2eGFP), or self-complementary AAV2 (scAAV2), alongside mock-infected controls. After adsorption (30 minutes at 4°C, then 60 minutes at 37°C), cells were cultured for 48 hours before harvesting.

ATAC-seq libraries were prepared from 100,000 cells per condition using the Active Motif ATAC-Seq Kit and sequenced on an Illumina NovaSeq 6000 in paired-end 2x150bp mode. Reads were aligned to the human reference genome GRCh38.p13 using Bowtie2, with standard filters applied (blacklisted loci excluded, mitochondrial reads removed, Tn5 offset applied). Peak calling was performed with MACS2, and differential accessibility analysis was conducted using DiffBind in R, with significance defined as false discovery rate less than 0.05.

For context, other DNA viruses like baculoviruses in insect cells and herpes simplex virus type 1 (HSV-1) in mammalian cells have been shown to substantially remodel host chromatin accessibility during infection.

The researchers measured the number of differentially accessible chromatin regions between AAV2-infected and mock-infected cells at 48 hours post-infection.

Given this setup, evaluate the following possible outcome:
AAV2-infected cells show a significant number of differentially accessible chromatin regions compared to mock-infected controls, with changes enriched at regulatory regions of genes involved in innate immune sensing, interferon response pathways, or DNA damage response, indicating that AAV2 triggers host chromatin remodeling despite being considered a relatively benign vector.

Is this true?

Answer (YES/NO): NO